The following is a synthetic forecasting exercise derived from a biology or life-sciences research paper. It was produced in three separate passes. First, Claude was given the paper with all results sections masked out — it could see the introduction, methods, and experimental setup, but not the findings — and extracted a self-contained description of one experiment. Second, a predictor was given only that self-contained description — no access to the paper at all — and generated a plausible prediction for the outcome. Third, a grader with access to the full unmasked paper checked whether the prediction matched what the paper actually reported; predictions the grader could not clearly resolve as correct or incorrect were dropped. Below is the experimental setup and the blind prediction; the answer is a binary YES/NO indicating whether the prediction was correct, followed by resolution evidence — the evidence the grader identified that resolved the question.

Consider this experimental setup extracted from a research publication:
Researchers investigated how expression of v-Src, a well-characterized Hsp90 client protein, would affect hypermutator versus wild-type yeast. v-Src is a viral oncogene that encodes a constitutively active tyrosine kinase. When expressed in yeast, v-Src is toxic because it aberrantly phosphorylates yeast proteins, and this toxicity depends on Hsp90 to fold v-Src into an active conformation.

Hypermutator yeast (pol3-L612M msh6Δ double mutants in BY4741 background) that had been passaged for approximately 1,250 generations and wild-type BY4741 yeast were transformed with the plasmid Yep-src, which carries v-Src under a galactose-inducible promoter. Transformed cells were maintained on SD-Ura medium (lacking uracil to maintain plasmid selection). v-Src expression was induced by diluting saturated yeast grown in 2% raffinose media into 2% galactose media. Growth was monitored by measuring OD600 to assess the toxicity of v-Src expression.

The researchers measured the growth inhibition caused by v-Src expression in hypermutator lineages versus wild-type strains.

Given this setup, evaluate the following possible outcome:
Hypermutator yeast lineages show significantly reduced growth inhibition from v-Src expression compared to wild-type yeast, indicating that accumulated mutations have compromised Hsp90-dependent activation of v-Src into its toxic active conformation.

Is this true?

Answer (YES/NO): YES